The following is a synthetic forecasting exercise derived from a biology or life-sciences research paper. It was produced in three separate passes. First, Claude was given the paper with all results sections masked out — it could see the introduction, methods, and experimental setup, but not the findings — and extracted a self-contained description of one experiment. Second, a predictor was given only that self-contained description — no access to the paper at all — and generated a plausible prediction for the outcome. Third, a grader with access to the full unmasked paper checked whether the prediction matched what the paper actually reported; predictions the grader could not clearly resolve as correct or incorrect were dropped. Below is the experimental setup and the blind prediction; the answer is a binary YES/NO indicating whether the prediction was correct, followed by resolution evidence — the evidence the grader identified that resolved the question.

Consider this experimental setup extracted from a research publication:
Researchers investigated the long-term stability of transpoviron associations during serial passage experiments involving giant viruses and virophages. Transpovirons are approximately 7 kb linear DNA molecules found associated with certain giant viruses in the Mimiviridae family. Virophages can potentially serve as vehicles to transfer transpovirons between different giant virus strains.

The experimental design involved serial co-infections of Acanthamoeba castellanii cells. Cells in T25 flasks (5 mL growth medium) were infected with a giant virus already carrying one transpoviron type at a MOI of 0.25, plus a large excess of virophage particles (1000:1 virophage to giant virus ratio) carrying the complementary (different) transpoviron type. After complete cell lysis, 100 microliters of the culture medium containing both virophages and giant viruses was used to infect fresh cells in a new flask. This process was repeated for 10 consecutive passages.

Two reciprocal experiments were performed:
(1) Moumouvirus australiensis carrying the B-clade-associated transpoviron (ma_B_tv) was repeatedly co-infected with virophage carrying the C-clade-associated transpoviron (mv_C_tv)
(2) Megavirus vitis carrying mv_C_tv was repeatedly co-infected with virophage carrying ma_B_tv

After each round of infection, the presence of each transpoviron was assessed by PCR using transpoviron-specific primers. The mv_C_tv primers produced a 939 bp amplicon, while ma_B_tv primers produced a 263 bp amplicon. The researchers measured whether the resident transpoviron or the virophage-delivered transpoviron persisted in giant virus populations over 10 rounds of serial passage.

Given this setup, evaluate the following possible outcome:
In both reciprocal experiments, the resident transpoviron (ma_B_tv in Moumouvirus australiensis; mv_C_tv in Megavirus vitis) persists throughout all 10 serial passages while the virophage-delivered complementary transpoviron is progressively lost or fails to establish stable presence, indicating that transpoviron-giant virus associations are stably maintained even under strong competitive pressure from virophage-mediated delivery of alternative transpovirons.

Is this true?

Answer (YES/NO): YES